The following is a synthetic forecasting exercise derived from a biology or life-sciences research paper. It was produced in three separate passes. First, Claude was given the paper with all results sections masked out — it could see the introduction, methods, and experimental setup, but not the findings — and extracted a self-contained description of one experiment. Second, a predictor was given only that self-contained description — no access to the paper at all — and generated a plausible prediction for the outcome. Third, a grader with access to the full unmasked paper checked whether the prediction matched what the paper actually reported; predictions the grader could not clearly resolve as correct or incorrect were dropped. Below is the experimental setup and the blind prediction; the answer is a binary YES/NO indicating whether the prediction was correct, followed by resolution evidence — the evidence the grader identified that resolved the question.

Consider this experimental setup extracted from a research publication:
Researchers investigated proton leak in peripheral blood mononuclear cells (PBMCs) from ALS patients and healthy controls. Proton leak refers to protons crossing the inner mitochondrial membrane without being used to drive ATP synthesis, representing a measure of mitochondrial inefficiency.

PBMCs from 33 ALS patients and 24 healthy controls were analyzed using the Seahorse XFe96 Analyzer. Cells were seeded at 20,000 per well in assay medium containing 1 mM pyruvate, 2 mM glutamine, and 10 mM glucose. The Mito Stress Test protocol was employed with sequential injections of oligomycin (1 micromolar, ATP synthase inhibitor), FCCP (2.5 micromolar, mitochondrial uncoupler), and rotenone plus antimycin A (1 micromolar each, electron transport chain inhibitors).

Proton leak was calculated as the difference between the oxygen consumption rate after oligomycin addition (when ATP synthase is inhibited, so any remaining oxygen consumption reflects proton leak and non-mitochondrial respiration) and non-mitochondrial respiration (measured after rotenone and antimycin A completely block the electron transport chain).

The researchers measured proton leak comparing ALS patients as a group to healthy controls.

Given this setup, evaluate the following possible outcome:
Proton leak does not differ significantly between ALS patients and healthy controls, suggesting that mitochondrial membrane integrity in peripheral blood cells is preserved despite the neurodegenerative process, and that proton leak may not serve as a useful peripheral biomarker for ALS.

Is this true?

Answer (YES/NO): YES